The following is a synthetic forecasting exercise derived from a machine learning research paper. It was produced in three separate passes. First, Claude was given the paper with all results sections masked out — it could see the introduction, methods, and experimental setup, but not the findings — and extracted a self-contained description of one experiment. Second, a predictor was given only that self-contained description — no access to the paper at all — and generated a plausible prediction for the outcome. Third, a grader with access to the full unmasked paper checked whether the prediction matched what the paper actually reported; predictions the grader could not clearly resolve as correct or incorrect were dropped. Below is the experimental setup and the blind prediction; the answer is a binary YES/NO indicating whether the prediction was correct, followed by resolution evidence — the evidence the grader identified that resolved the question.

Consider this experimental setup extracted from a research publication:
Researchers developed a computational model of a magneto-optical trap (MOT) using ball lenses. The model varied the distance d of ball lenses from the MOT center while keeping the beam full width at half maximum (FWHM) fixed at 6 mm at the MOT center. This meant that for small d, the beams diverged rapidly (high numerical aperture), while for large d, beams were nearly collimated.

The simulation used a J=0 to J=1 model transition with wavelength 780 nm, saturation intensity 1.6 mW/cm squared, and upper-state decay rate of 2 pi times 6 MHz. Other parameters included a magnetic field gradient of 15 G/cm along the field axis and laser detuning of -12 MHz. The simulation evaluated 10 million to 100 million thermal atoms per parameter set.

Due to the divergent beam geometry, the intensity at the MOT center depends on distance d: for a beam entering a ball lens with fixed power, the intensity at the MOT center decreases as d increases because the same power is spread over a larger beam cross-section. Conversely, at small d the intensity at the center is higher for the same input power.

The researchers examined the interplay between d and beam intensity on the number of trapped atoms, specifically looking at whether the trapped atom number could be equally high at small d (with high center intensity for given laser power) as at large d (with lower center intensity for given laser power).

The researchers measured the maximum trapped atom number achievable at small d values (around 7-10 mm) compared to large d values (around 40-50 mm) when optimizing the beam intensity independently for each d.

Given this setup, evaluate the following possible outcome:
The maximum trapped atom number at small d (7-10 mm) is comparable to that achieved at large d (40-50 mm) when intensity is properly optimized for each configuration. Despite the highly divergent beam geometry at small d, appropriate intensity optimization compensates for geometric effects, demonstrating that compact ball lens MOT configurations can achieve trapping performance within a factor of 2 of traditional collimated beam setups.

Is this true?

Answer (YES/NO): NO